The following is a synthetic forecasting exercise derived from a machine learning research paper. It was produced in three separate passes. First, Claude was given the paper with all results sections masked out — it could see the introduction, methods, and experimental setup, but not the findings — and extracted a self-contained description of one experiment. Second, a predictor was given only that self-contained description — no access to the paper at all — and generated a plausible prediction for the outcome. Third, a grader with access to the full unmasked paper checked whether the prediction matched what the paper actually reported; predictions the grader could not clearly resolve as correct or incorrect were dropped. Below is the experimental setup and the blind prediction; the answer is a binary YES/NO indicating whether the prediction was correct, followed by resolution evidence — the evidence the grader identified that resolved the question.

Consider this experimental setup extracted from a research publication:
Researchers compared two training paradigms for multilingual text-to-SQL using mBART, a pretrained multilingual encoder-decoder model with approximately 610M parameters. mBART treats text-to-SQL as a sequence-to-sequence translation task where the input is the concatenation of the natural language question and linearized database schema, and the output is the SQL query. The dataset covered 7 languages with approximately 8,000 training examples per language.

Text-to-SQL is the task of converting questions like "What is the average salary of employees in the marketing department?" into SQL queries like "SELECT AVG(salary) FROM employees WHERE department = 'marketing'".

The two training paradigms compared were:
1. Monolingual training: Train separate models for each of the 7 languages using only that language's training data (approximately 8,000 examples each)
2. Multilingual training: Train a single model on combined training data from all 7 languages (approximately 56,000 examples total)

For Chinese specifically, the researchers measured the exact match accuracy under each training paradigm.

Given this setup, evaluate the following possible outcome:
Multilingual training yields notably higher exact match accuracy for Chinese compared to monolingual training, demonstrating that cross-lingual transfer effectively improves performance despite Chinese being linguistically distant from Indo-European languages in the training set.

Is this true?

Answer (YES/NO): YES